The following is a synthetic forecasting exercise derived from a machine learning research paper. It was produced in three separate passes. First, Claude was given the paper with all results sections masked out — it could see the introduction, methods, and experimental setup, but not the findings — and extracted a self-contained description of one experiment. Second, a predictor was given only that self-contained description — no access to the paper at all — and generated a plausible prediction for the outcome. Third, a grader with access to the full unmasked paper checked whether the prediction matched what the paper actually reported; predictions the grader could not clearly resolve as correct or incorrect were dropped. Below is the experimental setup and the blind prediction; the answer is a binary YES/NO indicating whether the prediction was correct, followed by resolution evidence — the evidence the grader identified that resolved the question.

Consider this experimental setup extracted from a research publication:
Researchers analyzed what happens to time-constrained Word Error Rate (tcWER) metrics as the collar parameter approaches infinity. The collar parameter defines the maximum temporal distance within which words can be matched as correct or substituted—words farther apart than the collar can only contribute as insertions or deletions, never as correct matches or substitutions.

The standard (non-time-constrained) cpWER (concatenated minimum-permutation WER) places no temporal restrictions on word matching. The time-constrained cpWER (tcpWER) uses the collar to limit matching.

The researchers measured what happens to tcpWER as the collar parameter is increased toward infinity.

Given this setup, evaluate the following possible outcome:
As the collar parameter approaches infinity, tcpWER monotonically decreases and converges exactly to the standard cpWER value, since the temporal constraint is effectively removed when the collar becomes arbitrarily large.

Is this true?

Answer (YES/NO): YES